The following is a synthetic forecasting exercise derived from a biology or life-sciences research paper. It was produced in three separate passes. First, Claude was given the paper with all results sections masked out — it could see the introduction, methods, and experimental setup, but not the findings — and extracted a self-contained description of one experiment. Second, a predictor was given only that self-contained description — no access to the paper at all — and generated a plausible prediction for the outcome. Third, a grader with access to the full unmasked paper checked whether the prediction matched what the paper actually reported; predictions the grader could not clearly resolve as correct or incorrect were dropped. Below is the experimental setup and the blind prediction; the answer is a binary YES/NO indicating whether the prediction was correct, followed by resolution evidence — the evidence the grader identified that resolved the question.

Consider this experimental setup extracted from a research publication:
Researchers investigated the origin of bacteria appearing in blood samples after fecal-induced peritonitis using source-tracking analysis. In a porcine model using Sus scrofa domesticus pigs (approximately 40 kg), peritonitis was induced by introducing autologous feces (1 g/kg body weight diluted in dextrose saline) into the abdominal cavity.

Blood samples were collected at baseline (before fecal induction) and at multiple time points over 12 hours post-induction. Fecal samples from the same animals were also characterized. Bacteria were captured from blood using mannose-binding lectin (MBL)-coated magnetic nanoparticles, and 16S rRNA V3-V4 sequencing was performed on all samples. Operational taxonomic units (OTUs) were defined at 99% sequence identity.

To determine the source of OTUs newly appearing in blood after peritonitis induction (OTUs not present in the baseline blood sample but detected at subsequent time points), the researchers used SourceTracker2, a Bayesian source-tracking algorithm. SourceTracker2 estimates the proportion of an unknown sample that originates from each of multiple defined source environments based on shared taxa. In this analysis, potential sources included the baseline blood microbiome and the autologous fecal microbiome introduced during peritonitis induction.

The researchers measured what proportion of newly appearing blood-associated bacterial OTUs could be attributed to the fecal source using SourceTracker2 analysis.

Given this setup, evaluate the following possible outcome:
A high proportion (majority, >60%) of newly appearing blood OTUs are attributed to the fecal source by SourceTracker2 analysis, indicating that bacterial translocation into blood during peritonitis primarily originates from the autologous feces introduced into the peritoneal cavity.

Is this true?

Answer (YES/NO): NO